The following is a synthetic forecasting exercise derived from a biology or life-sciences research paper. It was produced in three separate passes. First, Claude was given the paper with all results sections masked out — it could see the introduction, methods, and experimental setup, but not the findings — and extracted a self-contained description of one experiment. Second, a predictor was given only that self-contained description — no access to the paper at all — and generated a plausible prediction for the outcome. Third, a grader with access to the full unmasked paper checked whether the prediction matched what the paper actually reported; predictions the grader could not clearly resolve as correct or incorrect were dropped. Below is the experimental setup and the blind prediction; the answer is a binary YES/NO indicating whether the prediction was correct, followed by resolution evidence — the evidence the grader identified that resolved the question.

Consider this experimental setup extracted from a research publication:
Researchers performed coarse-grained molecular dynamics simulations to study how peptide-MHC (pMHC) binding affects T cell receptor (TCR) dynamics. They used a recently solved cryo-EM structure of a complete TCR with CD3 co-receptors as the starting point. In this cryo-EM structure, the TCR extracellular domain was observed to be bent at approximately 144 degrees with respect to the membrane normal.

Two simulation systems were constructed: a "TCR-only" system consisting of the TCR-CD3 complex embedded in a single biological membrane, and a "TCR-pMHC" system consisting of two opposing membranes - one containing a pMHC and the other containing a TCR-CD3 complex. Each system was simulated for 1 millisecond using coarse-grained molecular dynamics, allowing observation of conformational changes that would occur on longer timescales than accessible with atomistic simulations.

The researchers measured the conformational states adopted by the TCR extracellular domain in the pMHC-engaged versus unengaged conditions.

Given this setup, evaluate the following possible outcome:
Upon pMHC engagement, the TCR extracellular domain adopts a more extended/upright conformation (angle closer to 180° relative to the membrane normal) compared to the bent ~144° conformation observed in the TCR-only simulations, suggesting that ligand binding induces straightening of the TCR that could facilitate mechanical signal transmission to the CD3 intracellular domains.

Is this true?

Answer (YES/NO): YES